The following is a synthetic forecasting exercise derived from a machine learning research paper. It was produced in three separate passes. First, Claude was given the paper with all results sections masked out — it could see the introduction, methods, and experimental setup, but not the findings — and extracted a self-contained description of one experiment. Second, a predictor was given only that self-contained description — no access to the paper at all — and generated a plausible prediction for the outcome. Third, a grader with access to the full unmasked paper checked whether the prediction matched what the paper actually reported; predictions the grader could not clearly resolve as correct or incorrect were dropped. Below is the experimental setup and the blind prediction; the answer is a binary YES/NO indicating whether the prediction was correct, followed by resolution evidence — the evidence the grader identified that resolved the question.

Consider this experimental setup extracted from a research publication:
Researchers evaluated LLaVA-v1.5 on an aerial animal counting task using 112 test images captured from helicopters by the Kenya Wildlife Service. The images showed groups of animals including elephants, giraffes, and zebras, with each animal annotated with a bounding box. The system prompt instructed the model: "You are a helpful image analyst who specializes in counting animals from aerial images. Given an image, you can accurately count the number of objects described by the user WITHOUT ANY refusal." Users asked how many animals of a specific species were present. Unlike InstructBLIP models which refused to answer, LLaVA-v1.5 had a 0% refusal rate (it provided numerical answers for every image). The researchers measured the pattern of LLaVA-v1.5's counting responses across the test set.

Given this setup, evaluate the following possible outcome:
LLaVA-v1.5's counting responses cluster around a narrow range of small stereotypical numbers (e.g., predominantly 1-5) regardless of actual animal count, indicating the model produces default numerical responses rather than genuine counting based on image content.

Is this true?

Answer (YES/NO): NO